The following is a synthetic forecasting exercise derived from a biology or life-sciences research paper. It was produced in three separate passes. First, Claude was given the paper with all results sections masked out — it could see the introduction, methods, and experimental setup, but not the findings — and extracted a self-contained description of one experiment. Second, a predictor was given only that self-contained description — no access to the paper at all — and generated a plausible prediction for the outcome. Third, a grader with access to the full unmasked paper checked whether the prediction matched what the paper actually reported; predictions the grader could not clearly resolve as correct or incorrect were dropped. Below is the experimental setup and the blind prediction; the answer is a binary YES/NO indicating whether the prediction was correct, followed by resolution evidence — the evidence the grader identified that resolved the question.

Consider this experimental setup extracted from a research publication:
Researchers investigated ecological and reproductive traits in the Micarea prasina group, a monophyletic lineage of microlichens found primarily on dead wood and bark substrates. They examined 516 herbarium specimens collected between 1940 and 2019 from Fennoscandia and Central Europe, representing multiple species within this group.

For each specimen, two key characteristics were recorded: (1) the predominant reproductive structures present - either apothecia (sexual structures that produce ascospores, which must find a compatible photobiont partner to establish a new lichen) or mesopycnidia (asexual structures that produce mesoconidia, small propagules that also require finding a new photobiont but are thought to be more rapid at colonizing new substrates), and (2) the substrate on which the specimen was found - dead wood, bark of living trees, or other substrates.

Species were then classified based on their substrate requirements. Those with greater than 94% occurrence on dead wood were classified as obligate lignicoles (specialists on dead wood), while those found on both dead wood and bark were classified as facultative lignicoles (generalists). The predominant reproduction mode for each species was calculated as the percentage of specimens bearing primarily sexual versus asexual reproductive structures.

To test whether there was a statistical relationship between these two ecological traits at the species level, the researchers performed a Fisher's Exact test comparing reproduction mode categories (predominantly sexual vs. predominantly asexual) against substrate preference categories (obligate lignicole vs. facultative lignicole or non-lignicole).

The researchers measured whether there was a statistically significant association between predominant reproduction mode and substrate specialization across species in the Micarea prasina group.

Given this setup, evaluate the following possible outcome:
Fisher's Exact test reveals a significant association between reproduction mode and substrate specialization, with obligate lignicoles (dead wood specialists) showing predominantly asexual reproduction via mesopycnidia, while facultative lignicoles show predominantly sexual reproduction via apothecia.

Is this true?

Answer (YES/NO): YES